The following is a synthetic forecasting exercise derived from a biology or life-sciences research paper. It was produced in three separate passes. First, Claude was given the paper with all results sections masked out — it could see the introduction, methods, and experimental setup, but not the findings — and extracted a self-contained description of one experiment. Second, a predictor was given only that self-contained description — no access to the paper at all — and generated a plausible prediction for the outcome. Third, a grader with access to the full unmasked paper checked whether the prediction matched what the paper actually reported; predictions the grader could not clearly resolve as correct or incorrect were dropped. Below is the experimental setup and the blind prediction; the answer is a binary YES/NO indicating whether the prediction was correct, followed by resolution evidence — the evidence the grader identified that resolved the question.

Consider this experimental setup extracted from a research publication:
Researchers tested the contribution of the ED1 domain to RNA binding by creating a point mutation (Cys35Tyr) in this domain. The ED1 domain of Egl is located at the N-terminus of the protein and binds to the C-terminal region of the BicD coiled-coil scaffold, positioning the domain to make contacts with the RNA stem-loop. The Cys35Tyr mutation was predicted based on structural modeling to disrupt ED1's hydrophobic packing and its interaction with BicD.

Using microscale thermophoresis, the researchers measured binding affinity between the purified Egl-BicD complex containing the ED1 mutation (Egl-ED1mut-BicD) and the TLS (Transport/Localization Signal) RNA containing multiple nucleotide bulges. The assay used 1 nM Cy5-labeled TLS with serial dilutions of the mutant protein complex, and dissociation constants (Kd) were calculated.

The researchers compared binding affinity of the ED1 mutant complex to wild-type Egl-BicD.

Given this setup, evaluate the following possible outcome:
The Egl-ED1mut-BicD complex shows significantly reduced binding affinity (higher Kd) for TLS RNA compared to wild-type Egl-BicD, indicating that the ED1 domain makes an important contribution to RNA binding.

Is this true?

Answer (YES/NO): YES